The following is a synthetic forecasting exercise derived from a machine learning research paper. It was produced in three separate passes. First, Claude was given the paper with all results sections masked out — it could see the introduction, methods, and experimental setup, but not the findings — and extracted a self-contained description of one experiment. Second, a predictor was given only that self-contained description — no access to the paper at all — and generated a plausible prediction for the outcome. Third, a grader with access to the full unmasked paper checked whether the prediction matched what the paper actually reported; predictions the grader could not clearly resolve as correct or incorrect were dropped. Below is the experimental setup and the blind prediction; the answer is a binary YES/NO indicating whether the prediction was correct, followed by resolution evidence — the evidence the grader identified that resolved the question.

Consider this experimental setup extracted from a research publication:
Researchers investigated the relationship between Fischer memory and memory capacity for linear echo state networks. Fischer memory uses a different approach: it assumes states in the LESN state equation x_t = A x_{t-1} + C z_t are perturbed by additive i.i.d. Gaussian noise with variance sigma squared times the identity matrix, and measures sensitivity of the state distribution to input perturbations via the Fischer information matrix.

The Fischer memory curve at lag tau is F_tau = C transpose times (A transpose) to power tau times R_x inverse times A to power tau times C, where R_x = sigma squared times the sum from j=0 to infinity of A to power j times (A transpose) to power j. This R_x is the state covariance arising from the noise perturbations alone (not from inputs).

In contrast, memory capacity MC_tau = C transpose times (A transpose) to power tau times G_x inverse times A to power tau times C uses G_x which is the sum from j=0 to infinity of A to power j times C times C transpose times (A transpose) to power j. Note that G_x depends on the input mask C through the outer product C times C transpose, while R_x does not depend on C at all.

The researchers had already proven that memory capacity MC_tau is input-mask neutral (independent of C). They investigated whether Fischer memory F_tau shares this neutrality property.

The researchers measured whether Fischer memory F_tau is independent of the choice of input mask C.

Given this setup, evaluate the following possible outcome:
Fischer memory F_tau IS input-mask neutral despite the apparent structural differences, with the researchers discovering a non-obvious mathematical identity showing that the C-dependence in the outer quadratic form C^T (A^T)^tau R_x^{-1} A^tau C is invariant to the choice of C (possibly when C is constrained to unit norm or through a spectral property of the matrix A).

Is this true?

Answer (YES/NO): NO